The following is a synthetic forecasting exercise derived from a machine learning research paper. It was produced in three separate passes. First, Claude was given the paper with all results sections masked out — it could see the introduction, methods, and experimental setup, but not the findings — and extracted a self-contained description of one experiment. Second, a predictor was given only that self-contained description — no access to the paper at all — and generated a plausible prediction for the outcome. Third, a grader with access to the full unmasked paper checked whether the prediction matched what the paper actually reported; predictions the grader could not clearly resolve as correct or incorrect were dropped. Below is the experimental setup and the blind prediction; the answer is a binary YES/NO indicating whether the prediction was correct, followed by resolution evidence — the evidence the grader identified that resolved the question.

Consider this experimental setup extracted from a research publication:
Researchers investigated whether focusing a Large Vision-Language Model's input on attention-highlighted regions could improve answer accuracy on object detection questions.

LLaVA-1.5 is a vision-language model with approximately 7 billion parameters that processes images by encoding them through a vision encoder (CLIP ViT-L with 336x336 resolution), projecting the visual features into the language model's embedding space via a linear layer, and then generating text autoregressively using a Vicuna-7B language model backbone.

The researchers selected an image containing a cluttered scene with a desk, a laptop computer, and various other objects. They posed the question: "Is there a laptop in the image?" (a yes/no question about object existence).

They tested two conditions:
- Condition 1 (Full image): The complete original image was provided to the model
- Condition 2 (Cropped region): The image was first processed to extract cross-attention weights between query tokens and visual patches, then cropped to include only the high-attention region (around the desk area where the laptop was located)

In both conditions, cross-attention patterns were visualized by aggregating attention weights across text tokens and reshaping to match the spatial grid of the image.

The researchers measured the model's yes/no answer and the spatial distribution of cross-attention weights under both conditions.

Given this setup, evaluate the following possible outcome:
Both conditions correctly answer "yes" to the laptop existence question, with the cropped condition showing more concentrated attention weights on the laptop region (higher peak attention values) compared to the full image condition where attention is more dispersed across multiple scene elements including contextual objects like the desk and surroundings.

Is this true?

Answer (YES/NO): NO